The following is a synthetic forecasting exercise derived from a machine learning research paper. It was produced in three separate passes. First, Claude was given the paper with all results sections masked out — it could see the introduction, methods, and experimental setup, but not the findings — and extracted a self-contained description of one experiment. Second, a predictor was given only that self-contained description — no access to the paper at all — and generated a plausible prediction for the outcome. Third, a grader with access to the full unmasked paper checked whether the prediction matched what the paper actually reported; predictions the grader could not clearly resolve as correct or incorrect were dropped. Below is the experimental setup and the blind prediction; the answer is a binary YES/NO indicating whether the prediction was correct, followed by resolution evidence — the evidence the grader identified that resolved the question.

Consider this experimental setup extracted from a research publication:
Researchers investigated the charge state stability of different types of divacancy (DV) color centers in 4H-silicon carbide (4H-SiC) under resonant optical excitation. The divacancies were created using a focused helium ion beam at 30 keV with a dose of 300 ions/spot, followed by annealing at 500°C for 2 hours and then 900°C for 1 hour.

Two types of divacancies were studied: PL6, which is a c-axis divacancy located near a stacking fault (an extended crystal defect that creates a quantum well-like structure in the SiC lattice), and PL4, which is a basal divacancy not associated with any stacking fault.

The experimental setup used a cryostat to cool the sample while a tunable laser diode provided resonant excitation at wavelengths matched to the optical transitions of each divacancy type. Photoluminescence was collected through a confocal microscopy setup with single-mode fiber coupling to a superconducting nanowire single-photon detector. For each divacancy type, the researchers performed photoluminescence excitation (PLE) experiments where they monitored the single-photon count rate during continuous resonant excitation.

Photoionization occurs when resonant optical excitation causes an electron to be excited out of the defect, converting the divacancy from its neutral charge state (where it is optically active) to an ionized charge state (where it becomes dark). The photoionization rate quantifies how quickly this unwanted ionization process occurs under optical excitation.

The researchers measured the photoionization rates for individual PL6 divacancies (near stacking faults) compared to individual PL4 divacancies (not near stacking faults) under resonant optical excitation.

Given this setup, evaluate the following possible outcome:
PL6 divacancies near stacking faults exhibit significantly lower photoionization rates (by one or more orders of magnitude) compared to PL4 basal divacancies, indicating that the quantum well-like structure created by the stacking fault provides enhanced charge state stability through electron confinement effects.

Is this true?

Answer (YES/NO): NO